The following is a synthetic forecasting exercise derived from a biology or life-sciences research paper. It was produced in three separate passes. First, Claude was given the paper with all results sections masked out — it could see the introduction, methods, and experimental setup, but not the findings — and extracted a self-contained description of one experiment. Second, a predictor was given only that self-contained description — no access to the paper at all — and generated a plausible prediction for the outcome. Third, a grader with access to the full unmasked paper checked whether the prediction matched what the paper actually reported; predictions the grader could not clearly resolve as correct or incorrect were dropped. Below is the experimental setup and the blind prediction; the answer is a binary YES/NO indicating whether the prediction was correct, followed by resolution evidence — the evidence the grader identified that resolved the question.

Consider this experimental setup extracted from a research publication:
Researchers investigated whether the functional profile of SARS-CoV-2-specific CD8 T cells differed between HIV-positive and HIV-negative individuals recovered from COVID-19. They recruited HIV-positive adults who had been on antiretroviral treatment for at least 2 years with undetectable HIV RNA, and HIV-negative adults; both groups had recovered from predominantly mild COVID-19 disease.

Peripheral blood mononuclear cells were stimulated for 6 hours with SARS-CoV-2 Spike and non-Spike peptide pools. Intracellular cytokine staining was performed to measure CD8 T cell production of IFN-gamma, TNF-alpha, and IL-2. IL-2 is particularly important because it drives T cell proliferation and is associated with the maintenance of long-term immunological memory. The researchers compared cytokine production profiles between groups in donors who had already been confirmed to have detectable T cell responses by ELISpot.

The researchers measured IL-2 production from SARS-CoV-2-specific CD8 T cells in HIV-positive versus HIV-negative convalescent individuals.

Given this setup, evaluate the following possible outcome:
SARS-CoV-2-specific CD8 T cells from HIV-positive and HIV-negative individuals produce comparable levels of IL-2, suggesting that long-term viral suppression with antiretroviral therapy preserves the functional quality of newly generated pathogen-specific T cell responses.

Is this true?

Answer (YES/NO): NO